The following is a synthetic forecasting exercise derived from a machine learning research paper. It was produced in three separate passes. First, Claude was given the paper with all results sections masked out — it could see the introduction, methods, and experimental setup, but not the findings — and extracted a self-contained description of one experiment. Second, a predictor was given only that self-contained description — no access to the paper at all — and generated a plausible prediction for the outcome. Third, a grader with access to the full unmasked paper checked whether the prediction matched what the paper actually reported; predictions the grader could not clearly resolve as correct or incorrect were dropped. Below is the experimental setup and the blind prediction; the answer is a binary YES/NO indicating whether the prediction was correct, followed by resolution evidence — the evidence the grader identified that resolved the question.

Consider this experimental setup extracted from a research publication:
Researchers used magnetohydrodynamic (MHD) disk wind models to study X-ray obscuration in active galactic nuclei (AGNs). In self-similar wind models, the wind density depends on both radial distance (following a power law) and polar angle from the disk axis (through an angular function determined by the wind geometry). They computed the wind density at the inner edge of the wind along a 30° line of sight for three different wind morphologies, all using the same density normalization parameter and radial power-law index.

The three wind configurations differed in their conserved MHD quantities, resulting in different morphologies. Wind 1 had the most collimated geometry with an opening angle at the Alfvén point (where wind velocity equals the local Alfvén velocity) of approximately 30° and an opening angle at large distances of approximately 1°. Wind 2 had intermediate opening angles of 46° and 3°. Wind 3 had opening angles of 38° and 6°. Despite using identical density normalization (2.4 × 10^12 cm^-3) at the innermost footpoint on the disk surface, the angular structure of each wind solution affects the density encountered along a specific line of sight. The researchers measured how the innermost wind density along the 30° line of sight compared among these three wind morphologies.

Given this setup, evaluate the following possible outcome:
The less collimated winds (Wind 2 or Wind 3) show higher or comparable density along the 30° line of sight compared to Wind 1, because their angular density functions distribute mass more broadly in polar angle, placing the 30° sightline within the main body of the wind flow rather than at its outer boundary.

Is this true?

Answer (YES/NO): NO